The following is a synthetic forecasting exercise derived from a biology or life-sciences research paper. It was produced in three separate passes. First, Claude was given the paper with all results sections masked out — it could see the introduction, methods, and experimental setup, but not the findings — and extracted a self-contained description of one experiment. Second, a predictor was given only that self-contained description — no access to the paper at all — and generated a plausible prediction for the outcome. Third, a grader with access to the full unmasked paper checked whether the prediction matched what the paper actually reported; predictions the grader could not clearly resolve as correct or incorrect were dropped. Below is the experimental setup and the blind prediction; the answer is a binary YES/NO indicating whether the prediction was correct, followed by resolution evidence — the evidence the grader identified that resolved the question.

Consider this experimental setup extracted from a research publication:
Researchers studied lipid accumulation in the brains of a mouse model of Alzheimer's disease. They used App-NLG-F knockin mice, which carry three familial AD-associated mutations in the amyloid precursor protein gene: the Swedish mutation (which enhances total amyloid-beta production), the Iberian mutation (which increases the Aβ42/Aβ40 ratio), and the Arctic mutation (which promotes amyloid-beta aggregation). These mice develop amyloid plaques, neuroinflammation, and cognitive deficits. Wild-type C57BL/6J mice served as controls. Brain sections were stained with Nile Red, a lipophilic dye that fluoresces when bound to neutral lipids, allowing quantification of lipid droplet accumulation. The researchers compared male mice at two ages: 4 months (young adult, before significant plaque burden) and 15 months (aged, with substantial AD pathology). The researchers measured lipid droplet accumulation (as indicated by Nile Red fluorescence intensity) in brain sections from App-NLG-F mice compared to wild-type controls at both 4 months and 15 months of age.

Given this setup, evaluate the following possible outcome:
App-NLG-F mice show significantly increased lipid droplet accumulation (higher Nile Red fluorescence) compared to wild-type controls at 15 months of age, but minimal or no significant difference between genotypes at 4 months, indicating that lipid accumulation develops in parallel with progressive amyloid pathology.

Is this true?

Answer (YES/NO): YES